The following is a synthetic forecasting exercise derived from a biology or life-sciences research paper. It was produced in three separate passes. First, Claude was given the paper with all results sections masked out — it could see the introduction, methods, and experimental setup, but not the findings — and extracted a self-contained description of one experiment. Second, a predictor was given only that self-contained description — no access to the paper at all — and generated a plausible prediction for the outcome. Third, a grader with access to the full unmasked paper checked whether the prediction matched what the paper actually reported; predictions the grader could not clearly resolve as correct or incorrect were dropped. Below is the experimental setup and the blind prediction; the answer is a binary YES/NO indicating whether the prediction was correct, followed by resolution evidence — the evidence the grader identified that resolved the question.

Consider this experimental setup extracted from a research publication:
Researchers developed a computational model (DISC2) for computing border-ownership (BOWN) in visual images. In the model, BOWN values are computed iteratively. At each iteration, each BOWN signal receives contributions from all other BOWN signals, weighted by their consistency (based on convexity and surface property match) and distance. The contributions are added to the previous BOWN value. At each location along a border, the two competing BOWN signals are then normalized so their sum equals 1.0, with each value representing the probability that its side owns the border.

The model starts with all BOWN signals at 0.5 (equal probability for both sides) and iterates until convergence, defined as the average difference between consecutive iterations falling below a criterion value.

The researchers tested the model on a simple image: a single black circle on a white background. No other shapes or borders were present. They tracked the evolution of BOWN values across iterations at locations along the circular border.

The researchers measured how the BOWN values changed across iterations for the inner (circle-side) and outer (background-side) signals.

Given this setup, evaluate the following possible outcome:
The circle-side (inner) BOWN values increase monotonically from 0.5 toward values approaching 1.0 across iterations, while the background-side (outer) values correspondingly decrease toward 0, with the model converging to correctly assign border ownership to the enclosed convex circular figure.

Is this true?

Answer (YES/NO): YES